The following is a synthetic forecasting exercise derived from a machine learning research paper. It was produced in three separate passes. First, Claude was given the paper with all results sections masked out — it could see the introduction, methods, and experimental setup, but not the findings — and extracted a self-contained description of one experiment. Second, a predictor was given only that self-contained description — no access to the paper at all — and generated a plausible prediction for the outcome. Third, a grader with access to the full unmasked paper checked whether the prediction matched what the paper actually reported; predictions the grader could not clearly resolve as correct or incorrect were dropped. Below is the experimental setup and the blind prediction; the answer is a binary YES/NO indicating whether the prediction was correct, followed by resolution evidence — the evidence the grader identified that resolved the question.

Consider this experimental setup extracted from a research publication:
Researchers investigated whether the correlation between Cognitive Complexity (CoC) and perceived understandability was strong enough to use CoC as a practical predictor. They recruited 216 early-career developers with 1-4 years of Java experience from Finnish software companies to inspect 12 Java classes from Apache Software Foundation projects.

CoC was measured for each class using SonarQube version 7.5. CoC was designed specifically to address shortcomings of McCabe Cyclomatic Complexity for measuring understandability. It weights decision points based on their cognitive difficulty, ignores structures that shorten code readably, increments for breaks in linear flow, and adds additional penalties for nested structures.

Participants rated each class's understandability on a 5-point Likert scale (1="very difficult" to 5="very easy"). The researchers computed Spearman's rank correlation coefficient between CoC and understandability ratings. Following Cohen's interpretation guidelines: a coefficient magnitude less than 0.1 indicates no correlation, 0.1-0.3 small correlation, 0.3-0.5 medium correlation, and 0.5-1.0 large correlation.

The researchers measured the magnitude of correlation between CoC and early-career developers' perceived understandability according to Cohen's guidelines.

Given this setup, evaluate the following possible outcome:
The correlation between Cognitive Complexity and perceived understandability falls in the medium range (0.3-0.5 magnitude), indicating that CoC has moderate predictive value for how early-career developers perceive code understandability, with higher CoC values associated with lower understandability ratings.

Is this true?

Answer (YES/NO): YES